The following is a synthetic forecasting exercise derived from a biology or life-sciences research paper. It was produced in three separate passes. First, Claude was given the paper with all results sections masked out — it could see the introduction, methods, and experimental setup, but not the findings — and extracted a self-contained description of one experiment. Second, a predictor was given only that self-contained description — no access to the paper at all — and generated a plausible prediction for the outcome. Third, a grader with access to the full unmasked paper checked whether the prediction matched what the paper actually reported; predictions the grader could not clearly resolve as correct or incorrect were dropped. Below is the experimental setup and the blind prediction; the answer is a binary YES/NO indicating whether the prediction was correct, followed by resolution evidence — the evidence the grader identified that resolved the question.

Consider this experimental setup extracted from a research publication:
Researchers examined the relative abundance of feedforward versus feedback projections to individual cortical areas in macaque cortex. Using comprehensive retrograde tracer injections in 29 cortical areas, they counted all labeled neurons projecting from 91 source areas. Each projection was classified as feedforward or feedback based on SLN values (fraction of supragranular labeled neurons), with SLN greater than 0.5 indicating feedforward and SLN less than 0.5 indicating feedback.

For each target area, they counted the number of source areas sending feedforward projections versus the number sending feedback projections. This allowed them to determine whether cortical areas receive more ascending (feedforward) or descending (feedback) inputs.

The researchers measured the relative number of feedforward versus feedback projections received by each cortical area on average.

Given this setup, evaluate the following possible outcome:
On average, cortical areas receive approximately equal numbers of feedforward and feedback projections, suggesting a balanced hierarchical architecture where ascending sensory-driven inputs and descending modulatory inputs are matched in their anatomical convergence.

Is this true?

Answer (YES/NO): NO